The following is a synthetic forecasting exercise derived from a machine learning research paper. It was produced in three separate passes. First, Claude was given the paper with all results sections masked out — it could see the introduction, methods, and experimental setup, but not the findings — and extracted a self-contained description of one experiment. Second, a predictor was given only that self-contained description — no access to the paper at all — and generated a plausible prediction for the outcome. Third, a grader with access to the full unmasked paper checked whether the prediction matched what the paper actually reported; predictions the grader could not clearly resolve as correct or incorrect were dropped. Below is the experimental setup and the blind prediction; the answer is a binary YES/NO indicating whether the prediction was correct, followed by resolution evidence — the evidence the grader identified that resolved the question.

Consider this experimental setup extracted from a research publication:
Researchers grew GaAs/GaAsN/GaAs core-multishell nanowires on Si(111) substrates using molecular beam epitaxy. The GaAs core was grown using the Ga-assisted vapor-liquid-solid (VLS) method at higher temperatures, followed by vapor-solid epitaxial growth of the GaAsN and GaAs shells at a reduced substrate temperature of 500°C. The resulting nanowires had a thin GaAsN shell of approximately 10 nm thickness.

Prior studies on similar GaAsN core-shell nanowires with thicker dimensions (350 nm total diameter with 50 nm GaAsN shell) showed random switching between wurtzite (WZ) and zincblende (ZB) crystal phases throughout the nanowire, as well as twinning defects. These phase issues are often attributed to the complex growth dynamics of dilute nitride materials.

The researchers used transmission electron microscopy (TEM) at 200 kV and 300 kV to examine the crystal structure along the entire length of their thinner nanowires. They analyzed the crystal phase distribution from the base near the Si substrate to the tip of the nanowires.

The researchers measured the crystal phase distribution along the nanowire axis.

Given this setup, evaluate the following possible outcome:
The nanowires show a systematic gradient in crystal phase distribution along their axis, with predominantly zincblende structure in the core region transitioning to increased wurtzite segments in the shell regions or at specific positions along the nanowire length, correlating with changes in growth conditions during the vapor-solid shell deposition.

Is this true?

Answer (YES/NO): NO